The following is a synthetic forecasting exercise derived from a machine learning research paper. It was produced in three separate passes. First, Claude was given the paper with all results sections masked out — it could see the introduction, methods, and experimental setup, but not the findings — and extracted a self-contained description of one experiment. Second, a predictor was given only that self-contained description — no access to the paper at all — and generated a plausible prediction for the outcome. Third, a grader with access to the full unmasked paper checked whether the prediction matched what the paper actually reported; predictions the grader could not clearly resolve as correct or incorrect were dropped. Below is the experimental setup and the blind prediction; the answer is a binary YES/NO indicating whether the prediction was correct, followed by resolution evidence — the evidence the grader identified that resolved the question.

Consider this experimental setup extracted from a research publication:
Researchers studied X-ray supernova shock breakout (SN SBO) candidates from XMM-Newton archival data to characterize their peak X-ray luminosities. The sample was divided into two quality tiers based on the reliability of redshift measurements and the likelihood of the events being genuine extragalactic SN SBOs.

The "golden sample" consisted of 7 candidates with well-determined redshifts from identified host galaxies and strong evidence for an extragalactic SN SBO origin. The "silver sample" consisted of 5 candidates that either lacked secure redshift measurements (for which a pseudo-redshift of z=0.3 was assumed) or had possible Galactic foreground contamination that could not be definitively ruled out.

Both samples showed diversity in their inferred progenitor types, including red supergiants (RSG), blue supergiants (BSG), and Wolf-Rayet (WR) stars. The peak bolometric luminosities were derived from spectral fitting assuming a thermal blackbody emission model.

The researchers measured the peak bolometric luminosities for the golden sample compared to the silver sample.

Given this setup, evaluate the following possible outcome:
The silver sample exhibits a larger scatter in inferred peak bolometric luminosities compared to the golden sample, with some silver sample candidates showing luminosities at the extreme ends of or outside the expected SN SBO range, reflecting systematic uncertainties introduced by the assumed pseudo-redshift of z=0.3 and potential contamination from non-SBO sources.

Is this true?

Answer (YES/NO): NO